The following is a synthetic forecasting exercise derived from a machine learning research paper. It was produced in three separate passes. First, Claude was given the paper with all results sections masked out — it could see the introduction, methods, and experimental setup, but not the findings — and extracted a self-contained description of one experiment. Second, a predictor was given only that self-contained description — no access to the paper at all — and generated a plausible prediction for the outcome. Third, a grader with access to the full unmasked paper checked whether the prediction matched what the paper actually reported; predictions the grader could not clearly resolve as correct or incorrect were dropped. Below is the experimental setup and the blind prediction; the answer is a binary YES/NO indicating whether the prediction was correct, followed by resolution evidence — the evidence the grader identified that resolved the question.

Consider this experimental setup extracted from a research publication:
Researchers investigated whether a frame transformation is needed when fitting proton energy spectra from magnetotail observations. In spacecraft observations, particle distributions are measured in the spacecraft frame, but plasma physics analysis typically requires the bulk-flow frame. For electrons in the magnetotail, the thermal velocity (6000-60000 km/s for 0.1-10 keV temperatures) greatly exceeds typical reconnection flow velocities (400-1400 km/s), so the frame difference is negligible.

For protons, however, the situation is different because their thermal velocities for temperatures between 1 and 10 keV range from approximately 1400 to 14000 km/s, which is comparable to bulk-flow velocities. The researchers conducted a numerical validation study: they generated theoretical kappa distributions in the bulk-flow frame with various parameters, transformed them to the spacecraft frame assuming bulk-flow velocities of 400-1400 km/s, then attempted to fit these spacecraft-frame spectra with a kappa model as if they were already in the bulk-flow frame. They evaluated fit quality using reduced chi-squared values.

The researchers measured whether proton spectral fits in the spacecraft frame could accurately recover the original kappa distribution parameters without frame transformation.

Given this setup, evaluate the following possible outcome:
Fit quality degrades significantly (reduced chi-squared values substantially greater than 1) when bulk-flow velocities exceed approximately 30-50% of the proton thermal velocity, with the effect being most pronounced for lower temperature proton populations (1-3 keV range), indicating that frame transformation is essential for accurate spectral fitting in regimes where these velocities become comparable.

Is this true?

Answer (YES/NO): NO